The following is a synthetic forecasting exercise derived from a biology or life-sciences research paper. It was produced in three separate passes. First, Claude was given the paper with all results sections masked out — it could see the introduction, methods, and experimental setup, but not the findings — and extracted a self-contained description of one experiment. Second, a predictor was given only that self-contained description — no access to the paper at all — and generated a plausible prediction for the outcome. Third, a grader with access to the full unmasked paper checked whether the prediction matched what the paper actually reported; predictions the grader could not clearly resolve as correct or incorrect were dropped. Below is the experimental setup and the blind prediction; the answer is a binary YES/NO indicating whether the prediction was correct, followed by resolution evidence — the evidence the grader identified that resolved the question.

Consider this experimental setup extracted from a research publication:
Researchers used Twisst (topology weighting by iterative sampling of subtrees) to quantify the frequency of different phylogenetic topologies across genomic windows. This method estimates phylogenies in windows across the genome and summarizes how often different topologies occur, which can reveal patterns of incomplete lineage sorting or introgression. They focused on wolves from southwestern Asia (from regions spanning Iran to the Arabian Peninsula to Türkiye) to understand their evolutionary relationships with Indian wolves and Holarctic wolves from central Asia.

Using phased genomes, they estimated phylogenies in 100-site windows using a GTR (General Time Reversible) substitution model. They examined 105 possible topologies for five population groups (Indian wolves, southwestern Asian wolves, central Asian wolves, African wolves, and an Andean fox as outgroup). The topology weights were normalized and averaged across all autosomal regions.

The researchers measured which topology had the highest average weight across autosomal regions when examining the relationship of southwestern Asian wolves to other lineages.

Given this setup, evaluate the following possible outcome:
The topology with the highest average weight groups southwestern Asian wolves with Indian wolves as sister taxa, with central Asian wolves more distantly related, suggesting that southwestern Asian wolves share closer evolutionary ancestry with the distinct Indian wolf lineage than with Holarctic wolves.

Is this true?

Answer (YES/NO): YES